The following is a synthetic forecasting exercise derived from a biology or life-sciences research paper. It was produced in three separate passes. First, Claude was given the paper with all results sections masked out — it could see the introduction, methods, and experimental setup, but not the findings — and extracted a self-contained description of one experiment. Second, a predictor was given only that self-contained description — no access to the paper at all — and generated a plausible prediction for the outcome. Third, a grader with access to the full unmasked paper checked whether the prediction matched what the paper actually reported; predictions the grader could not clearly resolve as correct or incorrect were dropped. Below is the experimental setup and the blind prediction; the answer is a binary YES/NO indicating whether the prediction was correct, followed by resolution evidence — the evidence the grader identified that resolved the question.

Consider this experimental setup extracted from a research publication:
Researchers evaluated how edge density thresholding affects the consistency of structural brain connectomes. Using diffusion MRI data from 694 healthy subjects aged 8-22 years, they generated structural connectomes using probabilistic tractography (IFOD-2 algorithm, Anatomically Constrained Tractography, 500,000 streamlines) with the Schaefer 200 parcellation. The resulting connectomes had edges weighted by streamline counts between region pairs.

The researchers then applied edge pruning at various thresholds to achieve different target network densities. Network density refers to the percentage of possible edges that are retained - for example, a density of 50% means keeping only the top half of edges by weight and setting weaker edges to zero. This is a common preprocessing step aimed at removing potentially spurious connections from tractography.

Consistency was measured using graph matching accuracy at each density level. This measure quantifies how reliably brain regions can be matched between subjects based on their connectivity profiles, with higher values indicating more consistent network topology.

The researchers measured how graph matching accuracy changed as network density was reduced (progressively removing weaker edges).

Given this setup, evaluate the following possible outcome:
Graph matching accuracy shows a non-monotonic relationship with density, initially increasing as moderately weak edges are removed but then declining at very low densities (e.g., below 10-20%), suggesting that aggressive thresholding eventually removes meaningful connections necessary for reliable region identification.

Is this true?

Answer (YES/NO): NO